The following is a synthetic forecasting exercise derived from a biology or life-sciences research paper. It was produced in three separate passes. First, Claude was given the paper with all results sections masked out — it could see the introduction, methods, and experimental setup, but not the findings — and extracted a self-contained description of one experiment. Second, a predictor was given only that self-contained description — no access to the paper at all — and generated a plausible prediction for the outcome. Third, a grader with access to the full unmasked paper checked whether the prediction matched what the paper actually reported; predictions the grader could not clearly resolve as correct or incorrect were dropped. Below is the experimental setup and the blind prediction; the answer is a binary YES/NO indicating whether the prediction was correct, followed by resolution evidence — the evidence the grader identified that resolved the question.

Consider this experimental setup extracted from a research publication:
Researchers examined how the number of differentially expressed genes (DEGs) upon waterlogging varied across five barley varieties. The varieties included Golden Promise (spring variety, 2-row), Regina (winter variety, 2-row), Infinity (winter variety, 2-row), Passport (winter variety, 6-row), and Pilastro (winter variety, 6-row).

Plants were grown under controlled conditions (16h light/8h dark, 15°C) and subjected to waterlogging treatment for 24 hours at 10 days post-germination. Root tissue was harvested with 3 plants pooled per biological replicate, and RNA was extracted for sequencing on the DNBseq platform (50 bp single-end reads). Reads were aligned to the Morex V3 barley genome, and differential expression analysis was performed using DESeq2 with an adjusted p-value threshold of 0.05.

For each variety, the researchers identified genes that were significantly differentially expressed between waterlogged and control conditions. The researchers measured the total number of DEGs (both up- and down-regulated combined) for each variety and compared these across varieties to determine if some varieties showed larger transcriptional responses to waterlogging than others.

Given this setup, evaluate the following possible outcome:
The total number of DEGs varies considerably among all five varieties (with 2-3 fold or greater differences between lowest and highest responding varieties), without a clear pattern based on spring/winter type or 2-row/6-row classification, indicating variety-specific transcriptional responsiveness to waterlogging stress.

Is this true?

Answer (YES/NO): YES